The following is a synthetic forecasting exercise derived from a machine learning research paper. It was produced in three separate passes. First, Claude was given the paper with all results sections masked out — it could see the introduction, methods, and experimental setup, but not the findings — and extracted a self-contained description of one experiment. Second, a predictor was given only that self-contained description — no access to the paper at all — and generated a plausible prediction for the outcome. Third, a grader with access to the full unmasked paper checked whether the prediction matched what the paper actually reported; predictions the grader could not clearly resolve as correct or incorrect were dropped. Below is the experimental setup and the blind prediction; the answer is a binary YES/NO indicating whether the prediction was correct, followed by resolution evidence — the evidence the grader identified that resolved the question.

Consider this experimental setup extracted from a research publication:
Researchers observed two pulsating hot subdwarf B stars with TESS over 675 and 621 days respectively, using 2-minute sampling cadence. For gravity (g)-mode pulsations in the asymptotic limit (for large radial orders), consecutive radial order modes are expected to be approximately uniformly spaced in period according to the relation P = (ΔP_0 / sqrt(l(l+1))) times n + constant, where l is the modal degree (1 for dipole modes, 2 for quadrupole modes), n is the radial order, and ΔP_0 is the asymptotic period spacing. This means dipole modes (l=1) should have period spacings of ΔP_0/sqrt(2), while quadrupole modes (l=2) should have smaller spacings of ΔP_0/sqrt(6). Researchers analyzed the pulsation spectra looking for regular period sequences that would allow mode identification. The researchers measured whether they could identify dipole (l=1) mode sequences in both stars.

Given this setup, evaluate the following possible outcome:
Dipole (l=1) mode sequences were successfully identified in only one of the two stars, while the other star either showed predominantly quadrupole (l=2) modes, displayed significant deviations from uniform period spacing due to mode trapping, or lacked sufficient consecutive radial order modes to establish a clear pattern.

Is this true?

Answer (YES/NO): NO